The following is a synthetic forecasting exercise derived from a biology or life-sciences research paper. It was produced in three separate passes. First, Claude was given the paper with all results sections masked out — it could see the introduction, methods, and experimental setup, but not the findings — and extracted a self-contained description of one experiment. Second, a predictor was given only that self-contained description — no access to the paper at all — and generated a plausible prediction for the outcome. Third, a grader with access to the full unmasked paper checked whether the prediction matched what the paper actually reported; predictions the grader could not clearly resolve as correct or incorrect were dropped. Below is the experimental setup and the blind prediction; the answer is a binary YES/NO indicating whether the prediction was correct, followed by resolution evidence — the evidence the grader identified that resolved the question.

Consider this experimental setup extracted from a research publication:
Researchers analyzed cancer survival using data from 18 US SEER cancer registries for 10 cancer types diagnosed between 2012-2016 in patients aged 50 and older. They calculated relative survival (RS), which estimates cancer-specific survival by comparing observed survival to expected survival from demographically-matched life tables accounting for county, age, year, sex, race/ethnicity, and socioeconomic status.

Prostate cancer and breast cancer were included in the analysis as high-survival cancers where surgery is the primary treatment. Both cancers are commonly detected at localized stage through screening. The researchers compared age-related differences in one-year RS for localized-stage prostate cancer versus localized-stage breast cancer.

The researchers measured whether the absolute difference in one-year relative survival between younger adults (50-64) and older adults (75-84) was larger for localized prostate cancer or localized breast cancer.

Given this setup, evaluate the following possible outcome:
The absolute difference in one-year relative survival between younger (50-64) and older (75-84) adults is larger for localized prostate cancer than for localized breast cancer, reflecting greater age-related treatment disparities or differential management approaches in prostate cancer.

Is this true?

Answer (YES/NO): NO